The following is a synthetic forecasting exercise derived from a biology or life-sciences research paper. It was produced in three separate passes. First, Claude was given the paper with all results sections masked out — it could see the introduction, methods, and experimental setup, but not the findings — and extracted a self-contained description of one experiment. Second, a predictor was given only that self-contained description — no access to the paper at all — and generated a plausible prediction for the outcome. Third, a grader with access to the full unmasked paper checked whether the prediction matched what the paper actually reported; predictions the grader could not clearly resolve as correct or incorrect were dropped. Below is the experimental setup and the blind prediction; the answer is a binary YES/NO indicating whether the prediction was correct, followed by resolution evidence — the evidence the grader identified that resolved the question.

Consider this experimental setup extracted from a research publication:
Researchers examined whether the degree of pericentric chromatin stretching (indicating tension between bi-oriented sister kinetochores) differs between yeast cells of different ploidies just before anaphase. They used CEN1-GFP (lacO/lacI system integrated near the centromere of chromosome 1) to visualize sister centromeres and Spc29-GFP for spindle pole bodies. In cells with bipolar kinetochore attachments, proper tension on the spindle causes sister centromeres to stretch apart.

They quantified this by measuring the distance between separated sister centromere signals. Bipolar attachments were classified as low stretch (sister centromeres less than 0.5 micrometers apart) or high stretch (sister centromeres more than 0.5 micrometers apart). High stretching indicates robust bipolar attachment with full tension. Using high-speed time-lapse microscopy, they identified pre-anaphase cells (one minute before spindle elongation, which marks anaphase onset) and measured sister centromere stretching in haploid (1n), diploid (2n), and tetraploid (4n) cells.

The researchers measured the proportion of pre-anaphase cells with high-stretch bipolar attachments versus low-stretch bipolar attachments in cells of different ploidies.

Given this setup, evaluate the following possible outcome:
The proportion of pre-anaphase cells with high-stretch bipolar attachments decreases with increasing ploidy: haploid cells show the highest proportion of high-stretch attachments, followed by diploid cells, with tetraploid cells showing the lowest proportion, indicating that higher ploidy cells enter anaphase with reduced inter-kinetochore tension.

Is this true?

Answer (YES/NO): YES